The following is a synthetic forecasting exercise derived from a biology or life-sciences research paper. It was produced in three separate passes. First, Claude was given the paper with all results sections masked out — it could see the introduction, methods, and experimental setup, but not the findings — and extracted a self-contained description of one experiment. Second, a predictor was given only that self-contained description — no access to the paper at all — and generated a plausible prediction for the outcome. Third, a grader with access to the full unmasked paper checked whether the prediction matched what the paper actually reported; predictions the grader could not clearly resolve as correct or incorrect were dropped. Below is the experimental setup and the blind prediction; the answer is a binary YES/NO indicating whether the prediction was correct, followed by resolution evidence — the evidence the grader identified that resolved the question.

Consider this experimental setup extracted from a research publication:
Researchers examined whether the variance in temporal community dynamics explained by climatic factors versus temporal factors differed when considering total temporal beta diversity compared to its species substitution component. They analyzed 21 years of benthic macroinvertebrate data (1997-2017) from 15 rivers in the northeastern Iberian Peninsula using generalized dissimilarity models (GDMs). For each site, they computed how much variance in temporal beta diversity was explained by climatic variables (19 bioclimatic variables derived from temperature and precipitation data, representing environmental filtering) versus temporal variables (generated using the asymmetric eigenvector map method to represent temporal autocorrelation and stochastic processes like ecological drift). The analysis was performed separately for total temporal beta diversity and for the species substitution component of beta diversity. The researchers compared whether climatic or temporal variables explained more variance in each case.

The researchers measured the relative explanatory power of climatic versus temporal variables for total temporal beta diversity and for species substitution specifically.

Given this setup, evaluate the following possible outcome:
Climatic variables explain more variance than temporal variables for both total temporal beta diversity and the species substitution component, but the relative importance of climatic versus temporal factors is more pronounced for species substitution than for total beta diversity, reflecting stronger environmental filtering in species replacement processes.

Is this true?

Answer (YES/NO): NO